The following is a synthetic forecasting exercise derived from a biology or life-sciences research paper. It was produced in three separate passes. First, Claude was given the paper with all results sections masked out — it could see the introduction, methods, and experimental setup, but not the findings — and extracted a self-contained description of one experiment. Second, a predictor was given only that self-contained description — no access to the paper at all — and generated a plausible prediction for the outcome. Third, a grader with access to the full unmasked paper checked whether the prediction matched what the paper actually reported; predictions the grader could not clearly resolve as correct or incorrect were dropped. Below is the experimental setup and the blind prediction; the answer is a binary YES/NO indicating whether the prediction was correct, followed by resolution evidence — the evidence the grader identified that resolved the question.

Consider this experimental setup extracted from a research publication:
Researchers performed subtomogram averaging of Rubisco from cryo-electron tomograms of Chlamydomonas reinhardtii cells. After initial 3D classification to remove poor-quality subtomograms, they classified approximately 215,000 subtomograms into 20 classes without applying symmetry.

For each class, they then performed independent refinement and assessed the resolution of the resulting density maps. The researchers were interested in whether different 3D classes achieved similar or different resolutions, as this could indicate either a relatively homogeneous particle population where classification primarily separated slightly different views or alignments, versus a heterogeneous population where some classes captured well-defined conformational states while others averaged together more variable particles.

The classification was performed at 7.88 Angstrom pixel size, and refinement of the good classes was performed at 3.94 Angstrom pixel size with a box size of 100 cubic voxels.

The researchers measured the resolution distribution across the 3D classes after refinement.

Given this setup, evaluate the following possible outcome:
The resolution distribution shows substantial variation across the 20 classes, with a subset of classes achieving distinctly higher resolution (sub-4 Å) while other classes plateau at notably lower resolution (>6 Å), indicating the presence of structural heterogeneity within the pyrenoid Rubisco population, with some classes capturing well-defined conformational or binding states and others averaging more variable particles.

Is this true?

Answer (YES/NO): NO